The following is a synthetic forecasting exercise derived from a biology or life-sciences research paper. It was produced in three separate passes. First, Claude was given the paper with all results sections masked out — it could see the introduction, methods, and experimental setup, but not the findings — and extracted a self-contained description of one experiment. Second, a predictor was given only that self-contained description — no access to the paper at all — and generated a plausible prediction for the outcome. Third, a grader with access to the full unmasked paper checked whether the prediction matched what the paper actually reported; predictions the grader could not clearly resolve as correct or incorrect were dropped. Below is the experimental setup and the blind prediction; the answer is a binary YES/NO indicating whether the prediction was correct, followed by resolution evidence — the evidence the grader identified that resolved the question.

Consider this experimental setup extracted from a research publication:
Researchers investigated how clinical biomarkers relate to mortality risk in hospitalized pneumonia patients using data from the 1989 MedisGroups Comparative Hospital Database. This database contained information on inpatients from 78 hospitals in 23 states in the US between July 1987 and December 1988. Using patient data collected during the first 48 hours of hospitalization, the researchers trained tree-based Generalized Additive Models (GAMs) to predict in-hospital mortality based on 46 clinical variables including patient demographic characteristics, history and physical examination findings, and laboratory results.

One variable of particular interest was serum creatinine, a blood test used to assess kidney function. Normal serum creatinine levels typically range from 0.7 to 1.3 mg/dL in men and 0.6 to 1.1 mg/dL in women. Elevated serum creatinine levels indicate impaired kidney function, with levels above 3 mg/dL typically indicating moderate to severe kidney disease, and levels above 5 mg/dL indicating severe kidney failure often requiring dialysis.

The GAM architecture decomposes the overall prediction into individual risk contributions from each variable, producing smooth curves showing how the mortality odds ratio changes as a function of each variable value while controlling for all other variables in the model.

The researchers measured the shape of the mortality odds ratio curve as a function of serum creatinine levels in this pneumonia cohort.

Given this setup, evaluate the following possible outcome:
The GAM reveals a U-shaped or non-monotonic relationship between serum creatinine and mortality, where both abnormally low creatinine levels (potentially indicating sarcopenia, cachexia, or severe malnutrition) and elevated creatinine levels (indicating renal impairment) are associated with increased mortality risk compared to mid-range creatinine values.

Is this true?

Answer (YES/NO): NO